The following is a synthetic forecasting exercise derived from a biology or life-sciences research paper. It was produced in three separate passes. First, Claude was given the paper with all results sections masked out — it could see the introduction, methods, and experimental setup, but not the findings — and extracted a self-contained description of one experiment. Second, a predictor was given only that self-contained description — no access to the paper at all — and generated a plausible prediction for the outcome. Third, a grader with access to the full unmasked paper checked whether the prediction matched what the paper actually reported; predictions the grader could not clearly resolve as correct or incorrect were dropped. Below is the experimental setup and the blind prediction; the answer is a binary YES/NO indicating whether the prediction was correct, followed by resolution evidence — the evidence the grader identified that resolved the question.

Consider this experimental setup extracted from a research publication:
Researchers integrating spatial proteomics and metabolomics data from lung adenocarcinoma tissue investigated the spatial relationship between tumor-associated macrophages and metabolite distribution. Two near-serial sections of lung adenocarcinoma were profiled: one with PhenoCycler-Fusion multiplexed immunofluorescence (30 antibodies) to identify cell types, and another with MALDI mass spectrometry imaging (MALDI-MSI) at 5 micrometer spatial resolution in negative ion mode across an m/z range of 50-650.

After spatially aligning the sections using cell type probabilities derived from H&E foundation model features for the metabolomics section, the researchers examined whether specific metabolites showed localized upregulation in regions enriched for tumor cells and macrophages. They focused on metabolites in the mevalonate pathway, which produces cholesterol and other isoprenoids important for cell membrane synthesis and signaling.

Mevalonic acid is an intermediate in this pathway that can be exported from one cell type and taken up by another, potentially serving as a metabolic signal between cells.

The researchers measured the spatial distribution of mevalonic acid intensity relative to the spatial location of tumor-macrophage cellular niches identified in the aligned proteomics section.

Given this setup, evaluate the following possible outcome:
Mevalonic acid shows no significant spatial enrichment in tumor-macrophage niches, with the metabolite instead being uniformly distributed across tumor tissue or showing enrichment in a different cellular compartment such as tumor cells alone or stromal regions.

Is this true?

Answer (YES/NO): NO